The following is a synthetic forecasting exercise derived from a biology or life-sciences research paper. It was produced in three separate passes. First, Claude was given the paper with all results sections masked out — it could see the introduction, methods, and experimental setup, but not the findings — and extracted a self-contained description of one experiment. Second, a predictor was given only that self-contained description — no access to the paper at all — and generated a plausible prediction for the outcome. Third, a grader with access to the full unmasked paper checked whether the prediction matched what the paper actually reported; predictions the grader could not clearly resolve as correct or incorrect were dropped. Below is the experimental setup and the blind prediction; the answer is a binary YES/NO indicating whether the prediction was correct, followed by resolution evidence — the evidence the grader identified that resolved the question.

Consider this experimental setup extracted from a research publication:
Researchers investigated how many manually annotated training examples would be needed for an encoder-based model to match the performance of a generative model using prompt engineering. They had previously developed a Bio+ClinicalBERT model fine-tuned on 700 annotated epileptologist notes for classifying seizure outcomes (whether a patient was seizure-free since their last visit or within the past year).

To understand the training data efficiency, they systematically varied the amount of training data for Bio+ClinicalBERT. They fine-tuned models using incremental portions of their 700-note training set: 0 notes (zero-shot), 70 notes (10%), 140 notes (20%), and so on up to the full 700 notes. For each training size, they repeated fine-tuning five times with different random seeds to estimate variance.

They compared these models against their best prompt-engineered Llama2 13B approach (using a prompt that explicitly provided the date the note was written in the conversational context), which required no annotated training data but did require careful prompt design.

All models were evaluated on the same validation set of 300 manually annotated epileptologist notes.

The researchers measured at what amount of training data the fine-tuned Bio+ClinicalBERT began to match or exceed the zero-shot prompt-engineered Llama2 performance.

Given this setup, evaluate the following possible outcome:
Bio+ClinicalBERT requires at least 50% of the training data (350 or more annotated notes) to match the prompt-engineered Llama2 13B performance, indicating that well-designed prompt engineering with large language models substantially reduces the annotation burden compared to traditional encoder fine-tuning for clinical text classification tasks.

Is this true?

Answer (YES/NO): NO